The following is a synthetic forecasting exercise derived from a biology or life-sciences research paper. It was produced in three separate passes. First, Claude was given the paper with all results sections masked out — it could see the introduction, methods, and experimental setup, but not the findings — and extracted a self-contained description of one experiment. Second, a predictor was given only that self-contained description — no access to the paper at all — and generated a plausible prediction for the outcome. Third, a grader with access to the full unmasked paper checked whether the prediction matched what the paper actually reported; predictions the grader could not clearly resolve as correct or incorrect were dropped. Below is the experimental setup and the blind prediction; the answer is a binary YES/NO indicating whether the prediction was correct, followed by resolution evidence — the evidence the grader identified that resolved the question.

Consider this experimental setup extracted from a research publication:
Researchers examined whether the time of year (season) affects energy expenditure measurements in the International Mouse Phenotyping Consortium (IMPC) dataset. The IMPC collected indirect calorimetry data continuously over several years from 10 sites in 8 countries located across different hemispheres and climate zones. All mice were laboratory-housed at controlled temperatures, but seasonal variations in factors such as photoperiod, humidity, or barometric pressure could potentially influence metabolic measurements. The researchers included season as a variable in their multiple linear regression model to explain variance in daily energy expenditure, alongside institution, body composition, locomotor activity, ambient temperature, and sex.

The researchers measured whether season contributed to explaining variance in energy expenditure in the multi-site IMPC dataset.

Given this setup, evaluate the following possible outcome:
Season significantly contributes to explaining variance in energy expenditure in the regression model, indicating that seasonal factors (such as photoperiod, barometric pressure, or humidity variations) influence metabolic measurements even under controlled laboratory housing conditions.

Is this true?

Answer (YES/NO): NO